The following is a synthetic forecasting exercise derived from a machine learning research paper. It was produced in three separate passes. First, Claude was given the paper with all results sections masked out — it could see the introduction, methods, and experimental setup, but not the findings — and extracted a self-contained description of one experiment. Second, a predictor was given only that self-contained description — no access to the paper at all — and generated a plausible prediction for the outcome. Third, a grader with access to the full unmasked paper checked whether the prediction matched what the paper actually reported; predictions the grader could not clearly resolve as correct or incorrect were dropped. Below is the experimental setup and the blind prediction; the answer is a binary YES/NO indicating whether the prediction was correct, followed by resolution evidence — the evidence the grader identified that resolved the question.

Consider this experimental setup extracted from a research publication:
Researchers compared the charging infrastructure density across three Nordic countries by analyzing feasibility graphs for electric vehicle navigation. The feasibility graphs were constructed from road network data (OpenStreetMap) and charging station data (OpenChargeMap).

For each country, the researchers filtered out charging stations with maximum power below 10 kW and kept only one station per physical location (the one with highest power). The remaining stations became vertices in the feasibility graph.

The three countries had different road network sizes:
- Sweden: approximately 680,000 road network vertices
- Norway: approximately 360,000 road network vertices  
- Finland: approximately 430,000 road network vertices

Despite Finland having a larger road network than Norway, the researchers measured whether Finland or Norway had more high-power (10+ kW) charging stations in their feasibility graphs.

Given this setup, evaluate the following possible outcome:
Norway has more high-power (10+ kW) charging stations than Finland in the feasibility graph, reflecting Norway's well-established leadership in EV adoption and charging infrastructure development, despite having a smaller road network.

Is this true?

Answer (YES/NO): YES